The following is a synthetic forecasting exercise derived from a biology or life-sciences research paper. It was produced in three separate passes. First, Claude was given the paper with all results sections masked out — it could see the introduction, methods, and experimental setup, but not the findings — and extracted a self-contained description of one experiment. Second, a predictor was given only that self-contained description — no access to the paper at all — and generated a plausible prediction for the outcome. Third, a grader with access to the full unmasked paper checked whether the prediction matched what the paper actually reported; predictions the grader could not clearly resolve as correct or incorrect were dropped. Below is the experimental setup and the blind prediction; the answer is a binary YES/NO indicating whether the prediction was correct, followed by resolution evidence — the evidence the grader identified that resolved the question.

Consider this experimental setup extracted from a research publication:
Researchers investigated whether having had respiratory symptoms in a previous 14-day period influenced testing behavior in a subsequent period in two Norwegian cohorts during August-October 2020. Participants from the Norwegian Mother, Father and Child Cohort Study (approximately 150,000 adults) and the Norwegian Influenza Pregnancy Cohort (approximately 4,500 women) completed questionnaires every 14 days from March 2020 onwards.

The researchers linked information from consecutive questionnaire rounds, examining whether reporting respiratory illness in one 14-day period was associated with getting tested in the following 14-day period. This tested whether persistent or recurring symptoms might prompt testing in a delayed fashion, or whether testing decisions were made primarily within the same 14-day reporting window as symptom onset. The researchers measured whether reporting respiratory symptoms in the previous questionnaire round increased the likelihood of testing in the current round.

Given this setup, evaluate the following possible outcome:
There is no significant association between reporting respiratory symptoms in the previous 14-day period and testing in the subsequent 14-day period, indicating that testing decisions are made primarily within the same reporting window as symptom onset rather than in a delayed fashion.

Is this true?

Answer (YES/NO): NO